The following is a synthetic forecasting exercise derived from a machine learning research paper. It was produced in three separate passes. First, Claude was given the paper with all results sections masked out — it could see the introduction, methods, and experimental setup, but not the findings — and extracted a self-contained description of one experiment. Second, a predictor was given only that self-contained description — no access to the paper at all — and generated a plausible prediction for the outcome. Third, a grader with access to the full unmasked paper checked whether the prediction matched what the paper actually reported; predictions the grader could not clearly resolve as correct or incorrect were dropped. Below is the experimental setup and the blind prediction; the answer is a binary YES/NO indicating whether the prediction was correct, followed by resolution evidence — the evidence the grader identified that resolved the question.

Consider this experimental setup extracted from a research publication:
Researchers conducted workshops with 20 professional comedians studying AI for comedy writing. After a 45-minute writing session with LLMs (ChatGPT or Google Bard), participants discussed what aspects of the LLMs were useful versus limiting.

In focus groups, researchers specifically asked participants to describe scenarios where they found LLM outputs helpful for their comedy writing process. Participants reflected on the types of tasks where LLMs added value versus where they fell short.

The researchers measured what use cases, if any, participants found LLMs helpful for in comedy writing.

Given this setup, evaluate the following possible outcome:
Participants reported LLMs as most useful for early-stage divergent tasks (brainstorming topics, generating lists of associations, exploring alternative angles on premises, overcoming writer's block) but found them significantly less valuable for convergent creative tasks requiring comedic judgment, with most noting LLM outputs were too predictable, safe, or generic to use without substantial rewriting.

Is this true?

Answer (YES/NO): YES